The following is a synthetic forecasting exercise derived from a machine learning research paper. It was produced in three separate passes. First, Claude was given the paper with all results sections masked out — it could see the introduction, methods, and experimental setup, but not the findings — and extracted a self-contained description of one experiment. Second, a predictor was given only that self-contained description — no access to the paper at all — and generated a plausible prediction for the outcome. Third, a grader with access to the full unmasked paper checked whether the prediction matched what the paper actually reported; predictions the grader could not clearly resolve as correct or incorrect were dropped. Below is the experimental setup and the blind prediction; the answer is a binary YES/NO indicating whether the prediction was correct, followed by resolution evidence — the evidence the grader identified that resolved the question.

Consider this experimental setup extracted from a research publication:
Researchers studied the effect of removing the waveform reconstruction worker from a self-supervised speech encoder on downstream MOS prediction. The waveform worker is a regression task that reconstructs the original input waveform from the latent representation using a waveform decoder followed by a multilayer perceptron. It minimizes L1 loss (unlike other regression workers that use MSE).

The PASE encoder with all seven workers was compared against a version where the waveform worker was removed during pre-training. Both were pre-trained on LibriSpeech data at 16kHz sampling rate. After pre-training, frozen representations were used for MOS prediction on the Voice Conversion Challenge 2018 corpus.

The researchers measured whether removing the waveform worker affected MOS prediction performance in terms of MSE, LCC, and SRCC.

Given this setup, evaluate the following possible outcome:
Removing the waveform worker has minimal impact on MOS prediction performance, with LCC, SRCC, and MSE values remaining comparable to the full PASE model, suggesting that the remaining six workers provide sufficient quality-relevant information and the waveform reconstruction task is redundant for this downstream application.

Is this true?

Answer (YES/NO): NO